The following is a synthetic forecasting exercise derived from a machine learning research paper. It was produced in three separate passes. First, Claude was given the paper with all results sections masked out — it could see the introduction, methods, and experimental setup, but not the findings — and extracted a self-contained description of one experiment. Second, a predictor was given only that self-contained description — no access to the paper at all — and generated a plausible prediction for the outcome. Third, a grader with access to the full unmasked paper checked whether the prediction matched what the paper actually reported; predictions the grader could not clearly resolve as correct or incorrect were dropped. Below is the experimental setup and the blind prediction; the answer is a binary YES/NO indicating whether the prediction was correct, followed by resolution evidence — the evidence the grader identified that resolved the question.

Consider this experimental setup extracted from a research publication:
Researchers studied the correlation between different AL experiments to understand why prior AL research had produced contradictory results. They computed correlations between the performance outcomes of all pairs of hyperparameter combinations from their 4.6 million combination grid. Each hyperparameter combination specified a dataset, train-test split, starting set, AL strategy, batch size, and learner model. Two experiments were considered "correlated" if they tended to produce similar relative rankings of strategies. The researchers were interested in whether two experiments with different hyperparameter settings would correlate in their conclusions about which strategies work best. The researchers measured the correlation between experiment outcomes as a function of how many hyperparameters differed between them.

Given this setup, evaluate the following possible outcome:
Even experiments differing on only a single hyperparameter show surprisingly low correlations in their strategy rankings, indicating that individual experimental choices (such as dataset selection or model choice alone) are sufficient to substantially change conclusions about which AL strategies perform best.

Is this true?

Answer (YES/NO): NO